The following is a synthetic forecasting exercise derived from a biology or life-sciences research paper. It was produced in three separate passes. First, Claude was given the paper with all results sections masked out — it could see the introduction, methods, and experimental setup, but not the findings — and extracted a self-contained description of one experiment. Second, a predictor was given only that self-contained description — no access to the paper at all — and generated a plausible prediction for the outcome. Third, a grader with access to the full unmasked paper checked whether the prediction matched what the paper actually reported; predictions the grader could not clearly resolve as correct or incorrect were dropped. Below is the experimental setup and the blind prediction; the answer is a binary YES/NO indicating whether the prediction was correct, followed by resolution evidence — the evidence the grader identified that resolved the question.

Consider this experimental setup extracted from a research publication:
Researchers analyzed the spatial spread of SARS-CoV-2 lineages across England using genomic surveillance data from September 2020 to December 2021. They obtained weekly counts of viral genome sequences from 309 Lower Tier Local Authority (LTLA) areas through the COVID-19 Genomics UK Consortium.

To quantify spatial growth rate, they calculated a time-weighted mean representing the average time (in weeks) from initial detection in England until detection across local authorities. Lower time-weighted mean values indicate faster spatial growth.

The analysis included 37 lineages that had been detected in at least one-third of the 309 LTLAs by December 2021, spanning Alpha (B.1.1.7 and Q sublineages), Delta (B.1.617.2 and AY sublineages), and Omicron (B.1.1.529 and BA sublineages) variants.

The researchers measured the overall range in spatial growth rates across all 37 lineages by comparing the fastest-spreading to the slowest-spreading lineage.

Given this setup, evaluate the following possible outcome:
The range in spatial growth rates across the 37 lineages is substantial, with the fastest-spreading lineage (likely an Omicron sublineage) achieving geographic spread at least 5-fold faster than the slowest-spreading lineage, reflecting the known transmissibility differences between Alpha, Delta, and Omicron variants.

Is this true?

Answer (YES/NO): YES